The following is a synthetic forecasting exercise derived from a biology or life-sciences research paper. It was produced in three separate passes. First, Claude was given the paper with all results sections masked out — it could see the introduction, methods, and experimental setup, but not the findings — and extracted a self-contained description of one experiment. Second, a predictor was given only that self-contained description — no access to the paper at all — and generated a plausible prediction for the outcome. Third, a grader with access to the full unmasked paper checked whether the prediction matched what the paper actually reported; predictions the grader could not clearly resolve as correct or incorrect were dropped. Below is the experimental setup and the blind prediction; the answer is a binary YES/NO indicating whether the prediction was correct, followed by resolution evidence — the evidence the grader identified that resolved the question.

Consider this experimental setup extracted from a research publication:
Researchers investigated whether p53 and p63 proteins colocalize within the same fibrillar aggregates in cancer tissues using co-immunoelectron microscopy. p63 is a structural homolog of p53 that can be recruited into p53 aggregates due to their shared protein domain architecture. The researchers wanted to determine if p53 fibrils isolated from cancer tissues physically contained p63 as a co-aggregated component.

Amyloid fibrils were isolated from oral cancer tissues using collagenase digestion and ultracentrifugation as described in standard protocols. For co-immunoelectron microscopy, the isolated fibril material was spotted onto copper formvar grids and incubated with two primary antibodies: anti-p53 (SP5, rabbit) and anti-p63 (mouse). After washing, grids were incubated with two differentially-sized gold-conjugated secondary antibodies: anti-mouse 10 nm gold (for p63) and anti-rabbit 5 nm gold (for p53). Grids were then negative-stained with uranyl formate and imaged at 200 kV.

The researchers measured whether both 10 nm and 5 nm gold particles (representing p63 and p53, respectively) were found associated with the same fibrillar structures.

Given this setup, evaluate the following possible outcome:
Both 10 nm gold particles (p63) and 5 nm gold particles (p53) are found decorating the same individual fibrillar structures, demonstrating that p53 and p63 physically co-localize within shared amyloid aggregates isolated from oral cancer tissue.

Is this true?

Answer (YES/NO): YES